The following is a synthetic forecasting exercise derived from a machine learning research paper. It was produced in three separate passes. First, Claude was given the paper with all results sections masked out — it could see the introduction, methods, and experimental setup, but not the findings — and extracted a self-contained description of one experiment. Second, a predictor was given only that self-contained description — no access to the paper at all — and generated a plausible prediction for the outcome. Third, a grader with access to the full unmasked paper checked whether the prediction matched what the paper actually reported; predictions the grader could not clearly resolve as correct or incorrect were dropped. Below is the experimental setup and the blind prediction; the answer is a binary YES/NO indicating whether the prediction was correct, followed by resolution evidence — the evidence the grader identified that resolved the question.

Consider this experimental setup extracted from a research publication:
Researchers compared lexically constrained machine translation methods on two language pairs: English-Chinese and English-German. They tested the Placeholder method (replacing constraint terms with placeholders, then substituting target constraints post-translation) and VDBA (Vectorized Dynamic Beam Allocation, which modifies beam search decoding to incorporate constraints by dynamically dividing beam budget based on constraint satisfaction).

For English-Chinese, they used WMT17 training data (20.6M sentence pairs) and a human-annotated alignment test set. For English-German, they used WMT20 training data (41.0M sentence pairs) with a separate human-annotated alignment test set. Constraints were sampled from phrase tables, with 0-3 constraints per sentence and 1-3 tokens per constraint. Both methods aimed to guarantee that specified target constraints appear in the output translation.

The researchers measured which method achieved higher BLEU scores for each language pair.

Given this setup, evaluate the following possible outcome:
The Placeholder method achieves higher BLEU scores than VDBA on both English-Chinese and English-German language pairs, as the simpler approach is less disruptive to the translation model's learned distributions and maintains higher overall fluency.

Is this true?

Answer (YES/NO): NO